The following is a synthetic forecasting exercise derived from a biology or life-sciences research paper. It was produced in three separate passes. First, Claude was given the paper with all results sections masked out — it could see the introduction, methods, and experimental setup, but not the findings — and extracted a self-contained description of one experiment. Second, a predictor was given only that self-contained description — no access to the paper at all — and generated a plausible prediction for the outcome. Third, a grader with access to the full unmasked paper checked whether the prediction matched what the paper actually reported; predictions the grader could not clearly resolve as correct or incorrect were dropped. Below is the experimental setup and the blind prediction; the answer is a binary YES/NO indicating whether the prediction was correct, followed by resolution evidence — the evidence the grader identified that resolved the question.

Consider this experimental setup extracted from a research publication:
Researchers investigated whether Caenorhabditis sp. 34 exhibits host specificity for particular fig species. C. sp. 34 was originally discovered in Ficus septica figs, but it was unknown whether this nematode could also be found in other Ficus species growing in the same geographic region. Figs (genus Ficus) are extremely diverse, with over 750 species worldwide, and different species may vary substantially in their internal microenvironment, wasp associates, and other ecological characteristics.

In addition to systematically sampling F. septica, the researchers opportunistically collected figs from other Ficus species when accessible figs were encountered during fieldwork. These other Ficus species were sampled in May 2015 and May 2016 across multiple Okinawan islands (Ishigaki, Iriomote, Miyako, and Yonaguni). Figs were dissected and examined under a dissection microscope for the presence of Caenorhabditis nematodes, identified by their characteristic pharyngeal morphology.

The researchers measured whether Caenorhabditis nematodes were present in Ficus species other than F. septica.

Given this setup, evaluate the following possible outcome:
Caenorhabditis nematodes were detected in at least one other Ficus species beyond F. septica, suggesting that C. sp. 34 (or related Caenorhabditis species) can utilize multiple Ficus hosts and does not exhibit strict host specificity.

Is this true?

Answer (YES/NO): NO